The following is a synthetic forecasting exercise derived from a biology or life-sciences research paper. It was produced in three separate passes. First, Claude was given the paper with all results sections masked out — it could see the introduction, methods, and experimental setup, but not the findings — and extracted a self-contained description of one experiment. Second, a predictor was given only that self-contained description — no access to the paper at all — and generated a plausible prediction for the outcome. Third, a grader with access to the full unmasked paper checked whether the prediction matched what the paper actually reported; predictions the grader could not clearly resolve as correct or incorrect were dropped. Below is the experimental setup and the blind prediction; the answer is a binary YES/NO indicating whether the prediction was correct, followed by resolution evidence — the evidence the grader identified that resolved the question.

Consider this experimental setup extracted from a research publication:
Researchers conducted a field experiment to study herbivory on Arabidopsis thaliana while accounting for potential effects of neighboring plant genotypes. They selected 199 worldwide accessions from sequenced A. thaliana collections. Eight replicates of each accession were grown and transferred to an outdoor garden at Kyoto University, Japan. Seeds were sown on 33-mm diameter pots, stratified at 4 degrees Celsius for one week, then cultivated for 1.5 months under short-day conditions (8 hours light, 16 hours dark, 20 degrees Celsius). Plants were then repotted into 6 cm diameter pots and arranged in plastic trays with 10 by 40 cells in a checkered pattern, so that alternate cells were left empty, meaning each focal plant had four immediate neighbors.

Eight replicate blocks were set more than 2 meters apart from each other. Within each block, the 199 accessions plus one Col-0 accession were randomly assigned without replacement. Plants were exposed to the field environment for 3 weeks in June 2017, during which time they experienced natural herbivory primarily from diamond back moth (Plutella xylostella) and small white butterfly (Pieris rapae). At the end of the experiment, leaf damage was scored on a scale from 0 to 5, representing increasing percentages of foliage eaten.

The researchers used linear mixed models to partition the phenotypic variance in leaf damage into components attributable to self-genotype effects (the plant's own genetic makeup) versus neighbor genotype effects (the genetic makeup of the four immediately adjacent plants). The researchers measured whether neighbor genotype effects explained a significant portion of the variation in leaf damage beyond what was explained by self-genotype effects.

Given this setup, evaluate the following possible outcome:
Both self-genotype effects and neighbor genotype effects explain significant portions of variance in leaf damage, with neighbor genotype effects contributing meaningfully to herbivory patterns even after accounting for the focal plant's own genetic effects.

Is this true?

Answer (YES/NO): NO